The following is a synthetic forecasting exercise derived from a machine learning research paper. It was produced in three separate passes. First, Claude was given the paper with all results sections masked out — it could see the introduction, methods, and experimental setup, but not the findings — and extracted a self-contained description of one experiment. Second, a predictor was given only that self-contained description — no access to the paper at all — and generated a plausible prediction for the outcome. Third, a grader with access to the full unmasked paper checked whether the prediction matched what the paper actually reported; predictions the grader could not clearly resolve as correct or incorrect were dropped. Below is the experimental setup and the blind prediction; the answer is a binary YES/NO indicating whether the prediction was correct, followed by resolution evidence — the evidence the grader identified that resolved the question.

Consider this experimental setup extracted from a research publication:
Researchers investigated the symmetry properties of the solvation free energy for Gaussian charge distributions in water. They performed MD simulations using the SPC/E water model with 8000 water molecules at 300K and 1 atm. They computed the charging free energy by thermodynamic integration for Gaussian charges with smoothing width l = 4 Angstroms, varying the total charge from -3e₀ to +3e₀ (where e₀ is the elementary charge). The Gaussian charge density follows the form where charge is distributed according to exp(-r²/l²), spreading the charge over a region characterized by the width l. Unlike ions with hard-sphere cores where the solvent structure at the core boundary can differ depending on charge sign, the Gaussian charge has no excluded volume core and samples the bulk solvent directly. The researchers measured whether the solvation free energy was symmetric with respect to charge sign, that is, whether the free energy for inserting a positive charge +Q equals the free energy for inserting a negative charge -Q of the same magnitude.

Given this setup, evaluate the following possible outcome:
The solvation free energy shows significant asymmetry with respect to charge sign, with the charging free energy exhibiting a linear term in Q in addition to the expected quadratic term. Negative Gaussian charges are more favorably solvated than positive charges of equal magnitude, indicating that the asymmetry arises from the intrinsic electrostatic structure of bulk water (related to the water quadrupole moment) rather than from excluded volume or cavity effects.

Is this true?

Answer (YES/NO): NO